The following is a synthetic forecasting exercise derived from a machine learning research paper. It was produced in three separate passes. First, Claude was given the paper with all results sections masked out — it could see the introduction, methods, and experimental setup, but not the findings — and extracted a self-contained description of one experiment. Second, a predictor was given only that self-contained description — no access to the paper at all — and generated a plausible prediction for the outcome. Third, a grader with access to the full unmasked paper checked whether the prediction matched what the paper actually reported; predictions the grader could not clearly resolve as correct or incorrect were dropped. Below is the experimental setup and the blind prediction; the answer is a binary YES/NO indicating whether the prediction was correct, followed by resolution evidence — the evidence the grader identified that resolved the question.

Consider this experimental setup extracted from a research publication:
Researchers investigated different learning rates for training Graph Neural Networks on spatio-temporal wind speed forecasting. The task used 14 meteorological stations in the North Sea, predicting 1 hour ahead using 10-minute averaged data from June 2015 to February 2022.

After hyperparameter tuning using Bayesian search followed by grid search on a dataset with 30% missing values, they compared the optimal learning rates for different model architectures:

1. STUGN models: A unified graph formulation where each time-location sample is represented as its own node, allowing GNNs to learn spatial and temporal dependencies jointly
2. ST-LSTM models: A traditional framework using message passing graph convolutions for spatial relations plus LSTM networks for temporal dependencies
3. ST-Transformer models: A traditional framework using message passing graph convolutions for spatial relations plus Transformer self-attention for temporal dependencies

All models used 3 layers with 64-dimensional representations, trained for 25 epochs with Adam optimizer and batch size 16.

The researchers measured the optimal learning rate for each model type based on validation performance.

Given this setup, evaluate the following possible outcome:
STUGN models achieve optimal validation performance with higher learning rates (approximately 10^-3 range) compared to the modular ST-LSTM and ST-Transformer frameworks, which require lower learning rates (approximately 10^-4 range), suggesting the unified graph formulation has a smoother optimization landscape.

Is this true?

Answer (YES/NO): NO